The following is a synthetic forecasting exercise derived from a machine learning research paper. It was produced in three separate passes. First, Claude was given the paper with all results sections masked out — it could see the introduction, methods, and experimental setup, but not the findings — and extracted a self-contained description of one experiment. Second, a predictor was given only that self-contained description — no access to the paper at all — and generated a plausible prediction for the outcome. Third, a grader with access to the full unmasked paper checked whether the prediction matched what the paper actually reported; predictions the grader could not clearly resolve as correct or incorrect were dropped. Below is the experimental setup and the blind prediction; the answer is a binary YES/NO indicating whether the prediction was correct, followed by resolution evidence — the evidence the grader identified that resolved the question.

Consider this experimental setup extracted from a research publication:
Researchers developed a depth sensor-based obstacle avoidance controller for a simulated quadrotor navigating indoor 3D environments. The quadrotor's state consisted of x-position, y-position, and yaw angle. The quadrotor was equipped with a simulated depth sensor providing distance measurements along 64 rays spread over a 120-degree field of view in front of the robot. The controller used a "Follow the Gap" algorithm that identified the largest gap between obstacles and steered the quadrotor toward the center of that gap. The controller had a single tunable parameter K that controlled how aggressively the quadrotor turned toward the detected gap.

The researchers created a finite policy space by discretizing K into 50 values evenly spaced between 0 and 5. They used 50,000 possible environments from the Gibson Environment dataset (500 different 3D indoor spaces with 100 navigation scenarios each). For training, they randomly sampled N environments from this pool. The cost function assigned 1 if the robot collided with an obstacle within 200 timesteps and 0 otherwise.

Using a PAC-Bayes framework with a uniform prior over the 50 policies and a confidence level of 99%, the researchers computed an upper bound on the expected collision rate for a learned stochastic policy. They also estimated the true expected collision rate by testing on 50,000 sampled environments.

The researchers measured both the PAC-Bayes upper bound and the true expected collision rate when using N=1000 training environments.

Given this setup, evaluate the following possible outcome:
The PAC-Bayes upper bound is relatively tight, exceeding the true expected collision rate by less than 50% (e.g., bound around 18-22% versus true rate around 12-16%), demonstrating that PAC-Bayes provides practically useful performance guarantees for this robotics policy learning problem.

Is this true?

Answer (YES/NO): NO